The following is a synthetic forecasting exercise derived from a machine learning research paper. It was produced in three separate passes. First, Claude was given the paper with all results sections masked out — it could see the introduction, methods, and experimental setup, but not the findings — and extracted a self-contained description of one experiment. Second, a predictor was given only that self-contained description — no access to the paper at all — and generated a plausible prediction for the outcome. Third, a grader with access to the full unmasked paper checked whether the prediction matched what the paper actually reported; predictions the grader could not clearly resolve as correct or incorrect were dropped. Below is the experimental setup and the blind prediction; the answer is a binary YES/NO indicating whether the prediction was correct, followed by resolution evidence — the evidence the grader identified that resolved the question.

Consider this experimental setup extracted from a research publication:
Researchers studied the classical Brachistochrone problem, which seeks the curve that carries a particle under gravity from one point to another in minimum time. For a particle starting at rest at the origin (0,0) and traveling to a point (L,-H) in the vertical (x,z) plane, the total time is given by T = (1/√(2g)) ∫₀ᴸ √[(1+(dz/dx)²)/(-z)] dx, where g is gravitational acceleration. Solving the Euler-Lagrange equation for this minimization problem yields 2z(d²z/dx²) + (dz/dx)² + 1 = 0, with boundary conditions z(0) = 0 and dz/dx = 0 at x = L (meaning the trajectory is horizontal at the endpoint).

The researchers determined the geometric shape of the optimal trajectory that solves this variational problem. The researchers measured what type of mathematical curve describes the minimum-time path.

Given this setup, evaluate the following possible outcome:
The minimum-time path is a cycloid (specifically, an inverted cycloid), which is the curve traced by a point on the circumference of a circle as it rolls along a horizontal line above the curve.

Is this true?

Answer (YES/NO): YES